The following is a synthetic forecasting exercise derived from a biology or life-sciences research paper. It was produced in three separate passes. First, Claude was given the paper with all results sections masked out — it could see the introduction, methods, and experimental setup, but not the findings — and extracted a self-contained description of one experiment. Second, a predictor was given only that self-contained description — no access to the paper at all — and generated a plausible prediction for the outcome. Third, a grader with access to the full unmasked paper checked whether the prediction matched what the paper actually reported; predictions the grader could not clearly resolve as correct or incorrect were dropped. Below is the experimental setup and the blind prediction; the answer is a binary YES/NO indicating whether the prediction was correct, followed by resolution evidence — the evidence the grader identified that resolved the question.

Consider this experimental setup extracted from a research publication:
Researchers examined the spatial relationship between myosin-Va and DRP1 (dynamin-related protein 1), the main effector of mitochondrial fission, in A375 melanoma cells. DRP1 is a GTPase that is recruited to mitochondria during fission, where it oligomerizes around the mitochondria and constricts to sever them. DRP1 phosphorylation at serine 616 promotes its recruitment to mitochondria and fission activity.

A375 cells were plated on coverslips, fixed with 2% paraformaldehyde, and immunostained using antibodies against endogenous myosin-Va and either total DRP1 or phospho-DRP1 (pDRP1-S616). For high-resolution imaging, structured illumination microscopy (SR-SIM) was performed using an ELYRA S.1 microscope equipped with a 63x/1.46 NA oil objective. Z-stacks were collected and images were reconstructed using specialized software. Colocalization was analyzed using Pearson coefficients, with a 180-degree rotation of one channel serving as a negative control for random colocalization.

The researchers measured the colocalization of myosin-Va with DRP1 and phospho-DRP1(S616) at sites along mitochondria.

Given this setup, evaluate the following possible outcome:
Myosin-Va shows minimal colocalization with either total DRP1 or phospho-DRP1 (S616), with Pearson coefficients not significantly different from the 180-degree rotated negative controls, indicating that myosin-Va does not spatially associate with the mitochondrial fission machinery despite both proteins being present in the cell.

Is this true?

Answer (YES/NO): NO